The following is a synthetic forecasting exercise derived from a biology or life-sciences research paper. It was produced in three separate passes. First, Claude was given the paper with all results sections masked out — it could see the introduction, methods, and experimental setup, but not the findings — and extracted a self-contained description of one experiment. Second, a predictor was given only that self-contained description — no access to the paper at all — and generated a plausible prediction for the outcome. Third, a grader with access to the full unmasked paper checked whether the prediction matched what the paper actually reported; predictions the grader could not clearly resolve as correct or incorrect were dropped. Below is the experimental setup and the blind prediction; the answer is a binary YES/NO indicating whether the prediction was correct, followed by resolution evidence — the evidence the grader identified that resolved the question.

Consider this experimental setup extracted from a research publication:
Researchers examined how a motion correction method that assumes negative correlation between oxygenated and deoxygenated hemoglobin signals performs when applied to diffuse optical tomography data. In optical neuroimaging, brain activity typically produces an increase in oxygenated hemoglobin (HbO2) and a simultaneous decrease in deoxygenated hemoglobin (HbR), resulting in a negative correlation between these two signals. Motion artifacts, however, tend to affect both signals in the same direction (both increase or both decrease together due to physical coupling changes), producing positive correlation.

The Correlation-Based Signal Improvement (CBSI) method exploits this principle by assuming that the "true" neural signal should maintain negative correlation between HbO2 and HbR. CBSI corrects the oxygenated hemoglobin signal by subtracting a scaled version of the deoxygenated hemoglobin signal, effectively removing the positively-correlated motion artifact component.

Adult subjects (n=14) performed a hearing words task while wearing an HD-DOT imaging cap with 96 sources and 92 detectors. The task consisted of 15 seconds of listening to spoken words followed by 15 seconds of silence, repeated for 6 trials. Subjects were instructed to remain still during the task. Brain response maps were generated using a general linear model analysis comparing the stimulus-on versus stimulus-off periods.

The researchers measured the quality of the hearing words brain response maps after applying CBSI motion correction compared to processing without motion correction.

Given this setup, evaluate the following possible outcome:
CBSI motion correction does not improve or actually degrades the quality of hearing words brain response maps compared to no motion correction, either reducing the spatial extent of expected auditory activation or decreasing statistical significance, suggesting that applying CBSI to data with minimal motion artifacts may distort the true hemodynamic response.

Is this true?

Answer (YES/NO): NO